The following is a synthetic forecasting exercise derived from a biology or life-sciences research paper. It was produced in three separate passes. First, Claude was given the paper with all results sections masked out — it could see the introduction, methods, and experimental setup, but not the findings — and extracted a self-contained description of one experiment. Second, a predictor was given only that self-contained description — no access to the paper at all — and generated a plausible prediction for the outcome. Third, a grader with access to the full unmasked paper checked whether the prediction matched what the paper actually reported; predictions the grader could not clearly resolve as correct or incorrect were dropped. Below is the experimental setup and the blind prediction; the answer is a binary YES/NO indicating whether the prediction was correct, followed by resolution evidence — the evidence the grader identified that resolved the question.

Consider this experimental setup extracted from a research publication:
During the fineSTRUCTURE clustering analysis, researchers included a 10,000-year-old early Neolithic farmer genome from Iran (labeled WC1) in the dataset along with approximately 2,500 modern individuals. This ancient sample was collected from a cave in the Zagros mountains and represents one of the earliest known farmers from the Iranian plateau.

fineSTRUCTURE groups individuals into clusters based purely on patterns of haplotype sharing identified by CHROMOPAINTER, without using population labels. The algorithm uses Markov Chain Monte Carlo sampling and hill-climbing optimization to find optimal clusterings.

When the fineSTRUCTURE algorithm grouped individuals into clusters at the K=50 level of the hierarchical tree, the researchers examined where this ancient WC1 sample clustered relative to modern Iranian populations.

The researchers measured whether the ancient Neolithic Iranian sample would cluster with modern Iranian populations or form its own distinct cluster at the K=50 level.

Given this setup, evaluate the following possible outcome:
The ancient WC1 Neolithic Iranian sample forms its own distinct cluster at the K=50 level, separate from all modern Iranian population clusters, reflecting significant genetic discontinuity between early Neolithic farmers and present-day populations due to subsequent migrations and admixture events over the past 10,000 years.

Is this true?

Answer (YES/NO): NO